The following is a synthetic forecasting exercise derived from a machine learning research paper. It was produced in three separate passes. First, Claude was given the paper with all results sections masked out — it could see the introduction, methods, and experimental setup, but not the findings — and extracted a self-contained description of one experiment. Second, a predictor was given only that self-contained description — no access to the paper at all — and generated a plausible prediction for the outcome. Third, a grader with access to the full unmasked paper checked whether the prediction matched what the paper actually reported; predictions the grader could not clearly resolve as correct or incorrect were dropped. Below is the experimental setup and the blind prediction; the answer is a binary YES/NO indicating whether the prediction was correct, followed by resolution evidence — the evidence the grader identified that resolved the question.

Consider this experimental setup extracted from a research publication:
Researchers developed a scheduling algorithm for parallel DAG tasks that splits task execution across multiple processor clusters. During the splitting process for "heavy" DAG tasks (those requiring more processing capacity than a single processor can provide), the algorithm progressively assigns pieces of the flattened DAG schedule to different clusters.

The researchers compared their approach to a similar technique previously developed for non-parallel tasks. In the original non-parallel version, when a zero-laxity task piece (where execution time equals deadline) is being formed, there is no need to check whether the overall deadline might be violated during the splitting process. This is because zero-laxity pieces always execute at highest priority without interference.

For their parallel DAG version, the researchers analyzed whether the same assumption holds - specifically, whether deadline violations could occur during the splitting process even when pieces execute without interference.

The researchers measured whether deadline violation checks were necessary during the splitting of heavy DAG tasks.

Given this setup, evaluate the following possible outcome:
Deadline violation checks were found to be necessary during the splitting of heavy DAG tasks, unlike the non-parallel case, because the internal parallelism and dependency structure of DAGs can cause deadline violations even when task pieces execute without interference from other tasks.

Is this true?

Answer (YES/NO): YES